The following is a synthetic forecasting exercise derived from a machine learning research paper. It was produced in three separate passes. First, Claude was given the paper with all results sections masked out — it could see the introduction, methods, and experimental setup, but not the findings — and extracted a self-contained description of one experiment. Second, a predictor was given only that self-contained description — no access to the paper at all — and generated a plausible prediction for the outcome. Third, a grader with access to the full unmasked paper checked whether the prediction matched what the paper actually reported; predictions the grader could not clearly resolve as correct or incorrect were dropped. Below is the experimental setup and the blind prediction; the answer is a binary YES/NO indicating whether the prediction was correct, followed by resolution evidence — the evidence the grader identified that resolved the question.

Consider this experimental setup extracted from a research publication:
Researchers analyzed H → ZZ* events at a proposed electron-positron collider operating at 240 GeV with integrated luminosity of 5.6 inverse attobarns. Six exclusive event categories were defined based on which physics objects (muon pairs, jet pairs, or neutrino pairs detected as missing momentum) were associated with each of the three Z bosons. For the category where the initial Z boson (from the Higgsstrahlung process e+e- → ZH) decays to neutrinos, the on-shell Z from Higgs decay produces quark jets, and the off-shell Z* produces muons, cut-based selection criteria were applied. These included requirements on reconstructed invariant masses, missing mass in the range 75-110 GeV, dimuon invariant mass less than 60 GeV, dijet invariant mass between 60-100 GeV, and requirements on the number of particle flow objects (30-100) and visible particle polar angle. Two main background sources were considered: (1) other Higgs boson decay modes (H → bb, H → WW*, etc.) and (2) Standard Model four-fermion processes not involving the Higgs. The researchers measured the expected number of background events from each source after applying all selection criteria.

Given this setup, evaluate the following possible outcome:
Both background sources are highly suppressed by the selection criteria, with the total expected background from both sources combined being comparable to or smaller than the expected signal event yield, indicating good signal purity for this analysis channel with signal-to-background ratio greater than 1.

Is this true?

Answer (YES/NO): NO